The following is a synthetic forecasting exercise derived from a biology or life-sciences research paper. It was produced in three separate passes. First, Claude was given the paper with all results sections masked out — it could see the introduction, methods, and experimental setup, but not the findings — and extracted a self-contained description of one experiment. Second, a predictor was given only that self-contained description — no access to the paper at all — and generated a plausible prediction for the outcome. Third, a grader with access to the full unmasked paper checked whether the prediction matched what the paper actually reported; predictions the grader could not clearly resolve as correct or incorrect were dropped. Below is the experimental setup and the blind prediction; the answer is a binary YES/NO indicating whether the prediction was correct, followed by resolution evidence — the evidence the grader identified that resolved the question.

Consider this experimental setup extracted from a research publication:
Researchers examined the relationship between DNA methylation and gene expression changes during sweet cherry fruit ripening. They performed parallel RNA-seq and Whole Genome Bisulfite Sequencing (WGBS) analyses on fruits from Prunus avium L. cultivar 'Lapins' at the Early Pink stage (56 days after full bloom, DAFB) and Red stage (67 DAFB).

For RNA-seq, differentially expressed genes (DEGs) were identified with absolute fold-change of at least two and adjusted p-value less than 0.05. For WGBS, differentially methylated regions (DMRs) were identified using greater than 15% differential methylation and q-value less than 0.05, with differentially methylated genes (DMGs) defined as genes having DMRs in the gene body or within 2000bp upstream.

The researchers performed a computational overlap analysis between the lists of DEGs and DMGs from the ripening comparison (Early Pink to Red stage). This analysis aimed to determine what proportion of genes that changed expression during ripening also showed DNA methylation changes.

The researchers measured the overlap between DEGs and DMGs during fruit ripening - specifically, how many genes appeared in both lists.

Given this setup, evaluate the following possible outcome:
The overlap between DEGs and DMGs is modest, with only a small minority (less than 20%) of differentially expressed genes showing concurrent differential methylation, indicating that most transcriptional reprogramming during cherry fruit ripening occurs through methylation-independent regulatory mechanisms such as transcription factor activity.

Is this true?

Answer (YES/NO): YES